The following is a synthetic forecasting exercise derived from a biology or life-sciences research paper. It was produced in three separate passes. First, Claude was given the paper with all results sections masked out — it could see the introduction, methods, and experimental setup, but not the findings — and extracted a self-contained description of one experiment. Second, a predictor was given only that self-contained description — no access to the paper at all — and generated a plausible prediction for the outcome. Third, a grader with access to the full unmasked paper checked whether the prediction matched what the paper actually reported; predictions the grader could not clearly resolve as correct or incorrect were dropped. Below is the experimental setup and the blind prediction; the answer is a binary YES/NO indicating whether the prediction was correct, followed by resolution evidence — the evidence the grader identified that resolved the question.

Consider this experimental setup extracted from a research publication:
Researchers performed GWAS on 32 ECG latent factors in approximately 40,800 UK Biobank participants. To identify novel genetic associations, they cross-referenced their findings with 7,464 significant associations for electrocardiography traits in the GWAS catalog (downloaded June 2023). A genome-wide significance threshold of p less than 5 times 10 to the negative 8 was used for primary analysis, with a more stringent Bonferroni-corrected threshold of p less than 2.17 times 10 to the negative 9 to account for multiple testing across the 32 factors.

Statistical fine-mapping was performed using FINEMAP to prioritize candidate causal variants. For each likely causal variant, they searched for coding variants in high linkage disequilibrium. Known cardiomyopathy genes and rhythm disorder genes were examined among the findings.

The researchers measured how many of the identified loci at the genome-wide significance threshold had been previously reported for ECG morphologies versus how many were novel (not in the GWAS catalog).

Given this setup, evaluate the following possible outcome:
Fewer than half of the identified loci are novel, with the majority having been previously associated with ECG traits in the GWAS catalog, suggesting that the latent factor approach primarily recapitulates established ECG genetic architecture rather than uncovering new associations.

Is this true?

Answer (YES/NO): YES